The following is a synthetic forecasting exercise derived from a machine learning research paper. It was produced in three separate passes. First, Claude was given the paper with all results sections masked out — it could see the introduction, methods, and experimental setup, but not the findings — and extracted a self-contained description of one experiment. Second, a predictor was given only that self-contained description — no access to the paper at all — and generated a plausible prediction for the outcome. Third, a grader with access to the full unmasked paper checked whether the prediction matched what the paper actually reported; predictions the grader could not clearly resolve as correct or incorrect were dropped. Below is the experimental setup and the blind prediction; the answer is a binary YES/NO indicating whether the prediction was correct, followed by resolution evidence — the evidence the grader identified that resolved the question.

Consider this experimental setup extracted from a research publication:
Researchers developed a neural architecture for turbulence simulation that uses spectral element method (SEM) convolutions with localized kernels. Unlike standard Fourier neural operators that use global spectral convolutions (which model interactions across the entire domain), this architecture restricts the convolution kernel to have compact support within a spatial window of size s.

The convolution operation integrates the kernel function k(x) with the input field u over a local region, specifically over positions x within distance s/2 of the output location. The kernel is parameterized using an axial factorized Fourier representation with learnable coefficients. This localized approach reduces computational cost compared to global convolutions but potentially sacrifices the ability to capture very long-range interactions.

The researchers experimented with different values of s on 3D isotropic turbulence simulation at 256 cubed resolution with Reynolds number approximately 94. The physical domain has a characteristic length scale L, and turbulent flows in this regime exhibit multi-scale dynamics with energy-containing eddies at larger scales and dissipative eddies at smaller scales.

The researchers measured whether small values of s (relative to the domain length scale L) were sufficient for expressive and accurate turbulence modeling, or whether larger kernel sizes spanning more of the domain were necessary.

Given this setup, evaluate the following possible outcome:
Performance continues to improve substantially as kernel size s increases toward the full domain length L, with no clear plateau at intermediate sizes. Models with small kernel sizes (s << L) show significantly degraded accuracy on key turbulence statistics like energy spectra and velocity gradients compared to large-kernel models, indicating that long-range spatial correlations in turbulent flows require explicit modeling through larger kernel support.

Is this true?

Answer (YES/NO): NO